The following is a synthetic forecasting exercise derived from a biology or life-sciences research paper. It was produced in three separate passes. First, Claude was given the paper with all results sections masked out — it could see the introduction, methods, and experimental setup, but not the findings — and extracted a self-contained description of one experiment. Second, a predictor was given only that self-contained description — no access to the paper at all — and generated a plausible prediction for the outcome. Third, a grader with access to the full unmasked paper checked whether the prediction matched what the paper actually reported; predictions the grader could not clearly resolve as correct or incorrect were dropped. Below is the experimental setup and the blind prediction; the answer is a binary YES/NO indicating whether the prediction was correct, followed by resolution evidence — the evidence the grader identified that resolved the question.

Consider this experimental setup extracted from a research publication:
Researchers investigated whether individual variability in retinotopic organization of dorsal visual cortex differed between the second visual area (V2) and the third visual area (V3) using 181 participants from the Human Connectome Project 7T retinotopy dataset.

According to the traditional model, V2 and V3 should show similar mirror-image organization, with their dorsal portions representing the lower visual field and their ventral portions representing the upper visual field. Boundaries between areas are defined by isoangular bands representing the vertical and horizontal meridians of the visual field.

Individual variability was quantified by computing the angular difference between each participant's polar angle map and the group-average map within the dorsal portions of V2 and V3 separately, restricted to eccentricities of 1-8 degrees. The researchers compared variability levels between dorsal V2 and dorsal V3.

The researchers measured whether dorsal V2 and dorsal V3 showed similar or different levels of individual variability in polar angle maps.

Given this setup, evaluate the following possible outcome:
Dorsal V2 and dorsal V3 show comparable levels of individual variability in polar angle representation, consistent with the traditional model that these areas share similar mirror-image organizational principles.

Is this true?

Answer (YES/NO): NO